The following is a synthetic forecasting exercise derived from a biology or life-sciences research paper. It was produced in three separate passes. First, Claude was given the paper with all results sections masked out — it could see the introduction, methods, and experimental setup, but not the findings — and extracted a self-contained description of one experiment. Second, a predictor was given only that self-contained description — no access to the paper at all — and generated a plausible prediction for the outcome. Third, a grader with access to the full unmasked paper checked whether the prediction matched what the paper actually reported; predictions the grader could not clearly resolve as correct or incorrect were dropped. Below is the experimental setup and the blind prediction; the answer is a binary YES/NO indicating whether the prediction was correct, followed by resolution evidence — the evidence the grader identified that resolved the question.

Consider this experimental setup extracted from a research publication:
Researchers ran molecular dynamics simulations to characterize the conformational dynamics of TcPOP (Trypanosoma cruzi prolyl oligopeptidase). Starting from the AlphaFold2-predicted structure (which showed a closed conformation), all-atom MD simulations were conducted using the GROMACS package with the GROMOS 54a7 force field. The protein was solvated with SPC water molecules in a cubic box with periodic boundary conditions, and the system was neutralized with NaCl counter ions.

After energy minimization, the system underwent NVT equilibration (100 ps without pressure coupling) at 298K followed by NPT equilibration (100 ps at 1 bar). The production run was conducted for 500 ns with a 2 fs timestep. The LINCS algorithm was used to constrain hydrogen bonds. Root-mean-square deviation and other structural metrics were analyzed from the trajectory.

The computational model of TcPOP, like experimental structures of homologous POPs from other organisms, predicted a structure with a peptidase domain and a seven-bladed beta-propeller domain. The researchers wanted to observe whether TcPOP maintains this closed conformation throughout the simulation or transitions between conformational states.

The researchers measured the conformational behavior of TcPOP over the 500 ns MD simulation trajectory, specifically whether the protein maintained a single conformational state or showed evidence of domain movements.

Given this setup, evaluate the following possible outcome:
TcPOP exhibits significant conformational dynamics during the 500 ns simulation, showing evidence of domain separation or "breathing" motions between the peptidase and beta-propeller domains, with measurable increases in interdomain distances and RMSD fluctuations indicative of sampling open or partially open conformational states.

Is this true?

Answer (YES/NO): YES